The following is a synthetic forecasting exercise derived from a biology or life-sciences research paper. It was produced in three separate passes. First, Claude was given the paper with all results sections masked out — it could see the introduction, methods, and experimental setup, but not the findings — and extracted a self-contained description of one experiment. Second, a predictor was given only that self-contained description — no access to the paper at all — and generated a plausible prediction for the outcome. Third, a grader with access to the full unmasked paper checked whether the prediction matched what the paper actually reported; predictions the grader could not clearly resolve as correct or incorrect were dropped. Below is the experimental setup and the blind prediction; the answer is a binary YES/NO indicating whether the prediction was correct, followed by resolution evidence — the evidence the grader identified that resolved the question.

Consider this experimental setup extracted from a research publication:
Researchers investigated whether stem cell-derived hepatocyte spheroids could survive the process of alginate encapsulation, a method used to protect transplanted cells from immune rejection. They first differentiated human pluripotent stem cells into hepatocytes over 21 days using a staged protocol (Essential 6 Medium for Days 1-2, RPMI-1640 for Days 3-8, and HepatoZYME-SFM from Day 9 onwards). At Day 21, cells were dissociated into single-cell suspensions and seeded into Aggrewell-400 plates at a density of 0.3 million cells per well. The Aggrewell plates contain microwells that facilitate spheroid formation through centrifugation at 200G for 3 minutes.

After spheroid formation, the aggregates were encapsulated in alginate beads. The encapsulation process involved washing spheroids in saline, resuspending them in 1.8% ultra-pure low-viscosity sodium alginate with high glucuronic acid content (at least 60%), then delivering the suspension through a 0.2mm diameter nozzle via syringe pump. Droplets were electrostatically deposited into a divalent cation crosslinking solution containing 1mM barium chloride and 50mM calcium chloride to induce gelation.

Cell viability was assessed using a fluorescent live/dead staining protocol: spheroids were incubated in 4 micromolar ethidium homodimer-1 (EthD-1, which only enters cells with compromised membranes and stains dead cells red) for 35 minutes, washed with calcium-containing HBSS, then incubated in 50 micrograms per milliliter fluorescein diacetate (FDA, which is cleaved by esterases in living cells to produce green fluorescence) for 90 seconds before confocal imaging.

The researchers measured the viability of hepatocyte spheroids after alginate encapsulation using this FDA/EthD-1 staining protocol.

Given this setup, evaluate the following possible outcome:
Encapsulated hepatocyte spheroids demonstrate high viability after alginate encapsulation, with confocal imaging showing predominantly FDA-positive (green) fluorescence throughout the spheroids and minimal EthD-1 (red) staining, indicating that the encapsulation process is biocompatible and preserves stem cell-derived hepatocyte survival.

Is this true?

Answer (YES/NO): YES